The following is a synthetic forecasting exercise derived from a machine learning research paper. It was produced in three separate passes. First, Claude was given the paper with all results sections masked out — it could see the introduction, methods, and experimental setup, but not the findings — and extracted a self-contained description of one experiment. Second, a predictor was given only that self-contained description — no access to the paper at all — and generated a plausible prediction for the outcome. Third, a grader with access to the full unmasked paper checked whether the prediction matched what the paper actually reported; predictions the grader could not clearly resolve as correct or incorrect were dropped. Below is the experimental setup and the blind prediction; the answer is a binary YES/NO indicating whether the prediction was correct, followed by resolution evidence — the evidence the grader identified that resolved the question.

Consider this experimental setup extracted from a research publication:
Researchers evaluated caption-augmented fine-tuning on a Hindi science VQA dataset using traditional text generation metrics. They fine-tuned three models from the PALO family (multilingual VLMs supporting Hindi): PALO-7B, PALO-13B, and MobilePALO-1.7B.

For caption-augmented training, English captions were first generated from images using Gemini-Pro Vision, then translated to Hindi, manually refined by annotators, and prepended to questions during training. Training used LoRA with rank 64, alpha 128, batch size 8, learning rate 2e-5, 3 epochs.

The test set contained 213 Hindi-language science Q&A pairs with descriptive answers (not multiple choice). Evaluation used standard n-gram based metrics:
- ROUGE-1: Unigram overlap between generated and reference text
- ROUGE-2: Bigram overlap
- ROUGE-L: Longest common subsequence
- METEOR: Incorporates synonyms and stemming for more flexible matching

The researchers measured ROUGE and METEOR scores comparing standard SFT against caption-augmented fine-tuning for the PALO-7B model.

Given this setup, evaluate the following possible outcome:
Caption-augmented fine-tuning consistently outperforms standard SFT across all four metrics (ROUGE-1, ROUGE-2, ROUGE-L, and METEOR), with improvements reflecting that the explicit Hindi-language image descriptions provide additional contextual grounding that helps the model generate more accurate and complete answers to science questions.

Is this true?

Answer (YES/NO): NO